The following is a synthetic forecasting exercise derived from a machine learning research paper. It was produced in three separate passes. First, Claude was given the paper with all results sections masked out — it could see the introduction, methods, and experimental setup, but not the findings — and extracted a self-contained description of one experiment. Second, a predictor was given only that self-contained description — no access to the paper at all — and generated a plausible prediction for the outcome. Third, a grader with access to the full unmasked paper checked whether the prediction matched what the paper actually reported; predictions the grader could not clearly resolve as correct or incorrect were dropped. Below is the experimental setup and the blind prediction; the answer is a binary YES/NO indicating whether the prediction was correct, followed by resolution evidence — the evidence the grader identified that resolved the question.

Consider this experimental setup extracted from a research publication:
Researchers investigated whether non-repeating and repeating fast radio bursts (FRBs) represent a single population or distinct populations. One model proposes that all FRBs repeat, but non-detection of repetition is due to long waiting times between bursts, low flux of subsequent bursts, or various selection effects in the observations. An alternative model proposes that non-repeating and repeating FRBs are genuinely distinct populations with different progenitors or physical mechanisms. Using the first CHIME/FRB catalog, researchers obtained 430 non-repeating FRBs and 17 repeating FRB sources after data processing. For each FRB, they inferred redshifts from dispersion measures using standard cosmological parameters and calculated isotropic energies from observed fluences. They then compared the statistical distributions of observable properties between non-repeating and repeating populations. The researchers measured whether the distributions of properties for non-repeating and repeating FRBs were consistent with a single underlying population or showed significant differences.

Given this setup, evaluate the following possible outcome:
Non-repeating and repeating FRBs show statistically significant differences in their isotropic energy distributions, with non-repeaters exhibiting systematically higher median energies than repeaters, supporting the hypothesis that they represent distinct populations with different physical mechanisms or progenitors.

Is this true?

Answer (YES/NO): NO